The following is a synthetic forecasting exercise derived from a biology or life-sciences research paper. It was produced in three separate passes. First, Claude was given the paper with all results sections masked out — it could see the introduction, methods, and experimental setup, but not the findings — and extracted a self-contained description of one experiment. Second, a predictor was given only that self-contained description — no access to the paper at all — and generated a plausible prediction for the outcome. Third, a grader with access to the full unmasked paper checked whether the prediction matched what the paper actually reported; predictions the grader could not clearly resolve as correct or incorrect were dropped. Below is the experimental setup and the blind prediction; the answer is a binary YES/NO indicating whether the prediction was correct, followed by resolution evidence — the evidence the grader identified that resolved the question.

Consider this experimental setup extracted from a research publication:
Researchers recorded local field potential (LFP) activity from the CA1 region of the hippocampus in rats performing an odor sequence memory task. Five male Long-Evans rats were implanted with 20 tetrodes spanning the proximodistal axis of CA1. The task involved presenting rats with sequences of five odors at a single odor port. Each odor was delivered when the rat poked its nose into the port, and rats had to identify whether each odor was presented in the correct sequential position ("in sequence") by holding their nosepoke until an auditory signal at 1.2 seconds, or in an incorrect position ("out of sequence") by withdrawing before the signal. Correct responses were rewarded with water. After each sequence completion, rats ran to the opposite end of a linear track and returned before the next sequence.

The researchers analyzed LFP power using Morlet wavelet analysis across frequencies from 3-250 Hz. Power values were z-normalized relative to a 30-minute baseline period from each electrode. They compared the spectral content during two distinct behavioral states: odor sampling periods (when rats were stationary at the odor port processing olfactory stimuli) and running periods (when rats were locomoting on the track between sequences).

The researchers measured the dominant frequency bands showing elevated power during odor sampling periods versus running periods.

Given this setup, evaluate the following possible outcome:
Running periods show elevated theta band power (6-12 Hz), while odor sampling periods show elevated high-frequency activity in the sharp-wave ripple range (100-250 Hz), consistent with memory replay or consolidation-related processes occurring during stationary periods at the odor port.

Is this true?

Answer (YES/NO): NO